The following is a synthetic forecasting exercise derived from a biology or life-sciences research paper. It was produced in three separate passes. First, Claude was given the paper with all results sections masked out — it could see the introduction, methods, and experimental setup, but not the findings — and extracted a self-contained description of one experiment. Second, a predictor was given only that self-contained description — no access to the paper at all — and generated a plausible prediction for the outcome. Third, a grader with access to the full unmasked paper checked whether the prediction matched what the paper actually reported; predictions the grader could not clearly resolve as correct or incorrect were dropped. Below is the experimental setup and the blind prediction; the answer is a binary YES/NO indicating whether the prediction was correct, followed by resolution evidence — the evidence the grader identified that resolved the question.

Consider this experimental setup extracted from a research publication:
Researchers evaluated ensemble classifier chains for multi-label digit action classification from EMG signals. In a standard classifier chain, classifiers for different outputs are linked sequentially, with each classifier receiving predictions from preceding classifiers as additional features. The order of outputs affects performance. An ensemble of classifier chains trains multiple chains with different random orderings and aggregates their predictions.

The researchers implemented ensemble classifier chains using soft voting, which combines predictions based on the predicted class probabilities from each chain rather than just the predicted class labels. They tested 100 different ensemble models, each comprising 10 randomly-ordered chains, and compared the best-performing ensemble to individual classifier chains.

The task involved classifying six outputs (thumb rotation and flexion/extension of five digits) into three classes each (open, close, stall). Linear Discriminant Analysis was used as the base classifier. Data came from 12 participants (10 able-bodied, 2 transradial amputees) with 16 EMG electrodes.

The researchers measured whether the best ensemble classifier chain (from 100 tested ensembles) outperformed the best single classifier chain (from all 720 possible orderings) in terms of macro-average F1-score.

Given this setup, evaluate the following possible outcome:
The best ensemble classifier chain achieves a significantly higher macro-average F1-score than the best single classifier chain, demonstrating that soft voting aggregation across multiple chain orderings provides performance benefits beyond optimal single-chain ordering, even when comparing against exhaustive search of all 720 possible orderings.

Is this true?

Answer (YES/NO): NO